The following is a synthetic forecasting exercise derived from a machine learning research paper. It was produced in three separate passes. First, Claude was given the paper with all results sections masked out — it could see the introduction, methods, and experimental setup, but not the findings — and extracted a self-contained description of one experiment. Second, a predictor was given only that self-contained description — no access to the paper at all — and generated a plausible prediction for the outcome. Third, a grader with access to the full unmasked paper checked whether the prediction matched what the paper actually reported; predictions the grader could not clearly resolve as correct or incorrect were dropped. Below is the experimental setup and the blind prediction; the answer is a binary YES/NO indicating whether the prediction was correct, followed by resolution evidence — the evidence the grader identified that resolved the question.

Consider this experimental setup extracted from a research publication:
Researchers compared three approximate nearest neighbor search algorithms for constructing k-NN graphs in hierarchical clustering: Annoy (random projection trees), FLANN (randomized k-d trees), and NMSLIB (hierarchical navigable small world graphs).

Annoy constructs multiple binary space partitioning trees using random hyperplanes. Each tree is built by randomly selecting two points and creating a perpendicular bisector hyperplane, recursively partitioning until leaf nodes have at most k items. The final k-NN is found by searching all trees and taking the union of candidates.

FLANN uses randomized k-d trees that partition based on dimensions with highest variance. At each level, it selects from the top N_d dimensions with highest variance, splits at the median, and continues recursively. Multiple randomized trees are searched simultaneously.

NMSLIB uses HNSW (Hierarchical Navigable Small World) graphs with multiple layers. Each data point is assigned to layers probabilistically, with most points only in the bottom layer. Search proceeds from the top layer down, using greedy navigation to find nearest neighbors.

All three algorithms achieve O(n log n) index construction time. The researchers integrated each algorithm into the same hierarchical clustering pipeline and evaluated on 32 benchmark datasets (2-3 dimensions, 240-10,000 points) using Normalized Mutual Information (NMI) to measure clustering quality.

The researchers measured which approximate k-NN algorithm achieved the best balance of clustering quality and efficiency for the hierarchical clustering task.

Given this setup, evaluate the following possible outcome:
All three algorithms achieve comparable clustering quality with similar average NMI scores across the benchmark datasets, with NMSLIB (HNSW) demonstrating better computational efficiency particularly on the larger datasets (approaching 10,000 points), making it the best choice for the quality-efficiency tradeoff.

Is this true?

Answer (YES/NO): NO